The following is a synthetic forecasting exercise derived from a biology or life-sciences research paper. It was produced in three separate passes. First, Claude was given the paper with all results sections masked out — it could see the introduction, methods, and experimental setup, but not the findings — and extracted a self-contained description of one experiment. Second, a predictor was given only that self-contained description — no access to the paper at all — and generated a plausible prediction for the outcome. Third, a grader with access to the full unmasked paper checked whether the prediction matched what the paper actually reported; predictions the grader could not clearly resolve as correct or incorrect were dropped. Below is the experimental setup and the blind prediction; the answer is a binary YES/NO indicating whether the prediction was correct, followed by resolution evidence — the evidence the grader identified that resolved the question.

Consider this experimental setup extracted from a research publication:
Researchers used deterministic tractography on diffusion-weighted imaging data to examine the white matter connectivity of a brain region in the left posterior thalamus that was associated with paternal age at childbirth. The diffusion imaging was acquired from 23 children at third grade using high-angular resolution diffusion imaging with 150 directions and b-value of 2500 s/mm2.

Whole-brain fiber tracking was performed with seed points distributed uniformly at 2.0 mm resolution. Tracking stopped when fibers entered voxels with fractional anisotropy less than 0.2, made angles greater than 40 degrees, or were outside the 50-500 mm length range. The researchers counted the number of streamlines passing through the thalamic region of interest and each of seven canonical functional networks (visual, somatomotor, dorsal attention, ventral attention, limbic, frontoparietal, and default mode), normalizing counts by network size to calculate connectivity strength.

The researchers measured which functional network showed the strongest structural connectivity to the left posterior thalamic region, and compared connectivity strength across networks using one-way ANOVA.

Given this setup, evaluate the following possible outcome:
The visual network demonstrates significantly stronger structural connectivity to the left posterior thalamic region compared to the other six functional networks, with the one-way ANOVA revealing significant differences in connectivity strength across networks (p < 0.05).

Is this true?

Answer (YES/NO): NO